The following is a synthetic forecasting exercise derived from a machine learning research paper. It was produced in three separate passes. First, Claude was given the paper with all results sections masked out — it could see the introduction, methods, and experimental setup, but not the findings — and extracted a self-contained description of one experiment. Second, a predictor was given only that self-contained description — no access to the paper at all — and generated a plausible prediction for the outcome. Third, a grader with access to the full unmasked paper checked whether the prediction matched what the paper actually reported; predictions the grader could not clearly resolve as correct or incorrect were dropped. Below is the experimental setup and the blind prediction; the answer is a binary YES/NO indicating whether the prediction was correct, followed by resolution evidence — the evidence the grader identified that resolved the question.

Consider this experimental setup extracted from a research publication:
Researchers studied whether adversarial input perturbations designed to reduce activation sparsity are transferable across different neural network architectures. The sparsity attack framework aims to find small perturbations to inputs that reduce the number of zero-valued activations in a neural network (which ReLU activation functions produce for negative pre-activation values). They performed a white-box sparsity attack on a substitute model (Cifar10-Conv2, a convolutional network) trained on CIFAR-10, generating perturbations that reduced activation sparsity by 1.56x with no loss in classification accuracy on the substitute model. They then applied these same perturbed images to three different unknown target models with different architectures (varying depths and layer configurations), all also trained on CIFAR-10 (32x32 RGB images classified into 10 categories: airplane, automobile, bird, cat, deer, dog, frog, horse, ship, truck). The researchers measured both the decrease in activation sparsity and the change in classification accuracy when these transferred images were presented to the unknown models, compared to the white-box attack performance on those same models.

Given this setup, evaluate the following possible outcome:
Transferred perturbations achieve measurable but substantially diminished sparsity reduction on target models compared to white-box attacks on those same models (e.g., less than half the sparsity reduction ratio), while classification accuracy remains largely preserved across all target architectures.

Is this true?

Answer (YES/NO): NO